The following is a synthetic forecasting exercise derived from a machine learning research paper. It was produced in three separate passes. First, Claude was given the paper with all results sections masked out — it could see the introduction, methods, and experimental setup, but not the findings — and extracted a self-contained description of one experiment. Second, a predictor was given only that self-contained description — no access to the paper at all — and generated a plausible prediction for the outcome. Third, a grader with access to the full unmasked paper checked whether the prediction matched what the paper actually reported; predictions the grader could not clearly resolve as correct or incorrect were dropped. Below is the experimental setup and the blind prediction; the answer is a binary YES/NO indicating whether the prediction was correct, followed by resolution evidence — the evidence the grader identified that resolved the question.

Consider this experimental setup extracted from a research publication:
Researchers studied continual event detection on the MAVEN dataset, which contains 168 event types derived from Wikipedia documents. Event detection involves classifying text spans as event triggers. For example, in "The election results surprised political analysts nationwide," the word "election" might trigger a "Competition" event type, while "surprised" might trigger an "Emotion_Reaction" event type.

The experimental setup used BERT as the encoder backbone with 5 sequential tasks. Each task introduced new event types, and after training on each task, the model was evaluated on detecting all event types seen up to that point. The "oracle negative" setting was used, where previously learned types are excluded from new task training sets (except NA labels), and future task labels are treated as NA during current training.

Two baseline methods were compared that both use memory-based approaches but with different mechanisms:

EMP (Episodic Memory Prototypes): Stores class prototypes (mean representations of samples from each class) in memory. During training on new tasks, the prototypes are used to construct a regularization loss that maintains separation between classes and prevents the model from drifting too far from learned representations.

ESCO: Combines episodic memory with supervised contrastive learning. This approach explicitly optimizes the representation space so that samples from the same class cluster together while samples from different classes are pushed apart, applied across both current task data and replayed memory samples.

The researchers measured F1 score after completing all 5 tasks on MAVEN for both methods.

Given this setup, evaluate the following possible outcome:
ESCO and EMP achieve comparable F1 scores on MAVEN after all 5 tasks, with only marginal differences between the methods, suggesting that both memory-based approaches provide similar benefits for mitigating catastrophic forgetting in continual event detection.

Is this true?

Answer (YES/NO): NO